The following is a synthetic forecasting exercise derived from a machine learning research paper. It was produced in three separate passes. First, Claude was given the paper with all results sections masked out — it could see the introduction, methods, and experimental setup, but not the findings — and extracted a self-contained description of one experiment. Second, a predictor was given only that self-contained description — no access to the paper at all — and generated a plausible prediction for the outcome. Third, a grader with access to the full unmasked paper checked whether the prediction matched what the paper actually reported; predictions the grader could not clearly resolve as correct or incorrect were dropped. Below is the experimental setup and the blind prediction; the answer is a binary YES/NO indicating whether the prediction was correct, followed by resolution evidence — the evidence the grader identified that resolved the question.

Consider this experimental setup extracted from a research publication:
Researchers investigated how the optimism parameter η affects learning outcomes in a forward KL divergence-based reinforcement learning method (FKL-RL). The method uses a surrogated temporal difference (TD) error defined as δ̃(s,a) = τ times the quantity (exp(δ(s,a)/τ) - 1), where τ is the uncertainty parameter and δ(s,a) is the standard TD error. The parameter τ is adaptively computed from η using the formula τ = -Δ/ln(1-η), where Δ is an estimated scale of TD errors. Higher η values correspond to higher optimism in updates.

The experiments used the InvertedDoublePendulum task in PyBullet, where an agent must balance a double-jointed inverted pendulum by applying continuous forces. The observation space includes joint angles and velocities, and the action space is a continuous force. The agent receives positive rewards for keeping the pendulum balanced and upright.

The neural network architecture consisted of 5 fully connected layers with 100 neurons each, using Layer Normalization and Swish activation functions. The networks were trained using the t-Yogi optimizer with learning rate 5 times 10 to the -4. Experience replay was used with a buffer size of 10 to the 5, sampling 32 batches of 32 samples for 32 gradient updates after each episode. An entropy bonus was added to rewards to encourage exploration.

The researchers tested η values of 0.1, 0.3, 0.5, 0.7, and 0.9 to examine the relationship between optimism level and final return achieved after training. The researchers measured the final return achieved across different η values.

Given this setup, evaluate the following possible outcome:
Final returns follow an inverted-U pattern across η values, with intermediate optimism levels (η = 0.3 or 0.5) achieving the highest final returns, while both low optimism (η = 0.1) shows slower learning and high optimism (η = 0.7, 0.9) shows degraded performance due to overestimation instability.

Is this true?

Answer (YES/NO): NO